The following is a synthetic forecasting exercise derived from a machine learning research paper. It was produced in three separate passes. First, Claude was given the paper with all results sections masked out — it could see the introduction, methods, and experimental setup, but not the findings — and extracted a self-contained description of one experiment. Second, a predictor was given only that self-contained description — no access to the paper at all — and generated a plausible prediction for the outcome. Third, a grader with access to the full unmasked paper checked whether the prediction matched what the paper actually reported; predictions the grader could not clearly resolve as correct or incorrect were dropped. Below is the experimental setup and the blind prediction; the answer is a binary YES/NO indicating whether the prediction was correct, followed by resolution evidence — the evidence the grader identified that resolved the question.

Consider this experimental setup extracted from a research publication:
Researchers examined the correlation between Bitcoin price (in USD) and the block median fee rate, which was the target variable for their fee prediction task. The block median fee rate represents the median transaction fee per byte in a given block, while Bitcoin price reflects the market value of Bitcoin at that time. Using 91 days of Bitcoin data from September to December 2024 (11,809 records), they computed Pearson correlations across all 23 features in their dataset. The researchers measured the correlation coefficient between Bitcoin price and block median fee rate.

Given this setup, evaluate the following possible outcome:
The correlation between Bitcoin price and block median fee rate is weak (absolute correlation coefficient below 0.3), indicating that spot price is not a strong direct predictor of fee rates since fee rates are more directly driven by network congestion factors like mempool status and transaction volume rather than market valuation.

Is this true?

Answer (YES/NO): YES